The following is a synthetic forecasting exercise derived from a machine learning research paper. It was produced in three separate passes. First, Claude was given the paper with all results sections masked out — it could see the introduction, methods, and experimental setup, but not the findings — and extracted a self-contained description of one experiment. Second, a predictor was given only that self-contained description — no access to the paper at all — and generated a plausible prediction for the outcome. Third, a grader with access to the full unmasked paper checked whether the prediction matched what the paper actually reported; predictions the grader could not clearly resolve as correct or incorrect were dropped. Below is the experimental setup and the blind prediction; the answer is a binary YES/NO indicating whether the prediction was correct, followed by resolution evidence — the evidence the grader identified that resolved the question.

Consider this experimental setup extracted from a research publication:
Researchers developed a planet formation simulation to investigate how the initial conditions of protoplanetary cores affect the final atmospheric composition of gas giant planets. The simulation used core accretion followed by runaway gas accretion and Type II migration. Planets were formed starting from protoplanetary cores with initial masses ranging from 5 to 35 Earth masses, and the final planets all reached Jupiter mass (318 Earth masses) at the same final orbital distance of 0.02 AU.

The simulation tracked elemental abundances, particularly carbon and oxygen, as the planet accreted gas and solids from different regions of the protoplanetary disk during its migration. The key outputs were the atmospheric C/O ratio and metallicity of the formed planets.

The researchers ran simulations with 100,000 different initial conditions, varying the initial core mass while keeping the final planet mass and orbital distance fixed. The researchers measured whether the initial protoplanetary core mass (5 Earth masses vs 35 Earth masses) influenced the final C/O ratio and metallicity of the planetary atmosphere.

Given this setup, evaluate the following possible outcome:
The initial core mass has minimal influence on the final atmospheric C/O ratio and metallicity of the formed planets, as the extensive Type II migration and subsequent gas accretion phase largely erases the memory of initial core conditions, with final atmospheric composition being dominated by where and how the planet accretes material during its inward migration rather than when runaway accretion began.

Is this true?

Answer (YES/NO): YES